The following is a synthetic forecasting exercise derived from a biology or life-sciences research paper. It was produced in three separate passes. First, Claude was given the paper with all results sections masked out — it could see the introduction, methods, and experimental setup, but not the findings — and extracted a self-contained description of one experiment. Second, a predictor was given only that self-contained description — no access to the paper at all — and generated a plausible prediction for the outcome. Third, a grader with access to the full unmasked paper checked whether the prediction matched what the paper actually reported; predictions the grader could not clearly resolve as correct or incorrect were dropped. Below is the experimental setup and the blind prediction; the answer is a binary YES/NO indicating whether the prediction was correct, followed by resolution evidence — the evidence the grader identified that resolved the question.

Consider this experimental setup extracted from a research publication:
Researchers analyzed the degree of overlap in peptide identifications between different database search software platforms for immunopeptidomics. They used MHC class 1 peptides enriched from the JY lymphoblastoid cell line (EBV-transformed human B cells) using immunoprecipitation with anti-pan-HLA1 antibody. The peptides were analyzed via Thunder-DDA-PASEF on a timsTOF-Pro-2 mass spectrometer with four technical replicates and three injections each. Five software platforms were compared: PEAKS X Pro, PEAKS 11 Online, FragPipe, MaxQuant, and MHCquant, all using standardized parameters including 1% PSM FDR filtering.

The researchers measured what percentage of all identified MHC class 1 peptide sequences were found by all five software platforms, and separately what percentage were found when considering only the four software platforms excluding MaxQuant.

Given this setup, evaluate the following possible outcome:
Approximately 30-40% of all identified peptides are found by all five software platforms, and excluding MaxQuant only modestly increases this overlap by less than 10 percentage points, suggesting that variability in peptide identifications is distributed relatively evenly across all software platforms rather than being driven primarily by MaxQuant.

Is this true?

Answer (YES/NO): NO